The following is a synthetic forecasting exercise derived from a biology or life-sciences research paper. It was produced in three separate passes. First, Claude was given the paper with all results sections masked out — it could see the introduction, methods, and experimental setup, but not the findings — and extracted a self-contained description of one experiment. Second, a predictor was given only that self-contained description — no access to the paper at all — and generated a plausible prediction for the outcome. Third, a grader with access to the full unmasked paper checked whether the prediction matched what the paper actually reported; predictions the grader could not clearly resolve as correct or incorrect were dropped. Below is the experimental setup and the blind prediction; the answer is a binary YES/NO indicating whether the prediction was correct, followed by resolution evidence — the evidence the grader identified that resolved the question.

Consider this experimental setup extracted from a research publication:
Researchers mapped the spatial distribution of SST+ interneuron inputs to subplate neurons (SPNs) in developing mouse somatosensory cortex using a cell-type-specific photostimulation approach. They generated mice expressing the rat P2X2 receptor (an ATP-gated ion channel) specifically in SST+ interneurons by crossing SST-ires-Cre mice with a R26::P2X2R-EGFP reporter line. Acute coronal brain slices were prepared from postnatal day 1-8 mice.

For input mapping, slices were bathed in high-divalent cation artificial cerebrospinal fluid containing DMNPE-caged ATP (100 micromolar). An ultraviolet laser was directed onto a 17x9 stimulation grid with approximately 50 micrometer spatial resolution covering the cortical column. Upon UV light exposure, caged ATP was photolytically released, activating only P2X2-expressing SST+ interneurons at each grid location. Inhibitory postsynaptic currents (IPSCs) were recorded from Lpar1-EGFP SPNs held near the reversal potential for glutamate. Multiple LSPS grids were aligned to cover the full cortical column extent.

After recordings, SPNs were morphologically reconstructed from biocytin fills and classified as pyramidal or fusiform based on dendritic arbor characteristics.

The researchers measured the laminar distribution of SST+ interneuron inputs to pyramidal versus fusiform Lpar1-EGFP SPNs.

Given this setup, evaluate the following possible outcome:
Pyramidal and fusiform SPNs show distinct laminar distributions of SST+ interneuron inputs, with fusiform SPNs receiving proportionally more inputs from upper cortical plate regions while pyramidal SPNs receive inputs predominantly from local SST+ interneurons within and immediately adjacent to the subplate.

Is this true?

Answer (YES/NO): NO